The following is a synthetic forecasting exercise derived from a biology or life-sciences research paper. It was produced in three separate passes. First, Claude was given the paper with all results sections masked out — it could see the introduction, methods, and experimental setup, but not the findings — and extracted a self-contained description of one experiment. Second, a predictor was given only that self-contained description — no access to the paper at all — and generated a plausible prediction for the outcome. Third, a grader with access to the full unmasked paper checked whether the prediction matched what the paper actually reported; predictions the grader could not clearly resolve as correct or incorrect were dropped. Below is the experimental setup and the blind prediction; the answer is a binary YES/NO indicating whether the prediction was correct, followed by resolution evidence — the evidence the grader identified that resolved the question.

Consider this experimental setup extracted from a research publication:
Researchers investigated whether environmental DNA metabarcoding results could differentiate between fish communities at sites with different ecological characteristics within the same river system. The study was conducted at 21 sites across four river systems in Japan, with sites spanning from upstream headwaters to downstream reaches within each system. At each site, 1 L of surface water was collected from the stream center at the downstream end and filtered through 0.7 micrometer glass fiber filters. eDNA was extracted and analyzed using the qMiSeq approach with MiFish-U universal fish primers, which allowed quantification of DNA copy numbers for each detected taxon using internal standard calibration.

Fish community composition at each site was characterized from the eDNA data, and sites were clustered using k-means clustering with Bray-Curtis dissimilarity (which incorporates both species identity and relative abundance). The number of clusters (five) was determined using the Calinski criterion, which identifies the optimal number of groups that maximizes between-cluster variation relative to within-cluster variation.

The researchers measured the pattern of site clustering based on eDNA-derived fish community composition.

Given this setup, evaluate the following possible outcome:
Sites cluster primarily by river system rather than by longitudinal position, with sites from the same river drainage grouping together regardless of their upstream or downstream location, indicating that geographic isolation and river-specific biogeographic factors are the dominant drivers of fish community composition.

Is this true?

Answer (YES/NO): NO